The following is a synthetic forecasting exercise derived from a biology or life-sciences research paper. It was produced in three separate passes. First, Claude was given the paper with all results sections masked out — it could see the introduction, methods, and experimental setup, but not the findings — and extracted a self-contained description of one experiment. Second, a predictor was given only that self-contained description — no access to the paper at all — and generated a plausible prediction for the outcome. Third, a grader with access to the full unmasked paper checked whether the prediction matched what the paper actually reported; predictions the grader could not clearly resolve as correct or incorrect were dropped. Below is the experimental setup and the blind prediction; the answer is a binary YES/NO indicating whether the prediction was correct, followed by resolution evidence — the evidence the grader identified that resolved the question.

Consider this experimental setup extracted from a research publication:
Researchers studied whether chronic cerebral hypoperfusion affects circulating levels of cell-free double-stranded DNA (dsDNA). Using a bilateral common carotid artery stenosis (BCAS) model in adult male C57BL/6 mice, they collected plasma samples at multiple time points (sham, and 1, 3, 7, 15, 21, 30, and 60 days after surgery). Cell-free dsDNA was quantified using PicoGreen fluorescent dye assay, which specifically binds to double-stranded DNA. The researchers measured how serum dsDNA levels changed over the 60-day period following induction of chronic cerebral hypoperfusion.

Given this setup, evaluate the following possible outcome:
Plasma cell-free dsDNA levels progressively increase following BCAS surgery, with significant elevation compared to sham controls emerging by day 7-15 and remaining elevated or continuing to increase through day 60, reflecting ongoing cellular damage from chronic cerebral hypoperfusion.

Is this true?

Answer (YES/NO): YES